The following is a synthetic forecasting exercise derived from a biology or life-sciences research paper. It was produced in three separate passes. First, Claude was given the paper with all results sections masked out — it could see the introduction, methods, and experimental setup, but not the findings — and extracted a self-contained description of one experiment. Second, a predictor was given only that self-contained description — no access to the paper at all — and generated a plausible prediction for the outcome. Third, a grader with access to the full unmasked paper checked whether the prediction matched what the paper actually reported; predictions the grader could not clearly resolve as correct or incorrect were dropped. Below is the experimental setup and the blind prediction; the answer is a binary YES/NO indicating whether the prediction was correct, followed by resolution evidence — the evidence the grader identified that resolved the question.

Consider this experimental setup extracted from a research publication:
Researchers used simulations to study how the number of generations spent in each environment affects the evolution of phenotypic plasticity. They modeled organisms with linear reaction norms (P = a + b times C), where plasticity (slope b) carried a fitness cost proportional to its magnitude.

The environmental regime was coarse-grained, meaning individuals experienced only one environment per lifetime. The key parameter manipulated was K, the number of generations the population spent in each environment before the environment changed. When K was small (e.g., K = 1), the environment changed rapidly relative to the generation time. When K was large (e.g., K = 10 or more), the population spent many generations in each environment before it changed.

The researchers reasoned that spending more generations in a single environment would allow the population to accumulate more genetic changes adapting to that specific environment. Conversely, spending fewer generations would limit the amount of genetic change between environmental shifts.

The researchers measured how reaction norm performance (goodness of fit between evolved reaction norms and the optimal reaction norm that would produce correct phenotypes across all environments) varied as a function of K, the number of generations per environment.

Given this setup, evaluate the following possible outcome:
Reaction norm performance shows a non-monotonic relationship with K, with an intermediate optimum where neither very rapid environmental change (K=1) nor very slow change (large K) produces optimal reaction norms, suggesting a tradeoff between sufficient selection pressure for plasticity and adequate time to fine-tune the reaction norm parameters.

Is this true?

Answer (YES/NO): NO